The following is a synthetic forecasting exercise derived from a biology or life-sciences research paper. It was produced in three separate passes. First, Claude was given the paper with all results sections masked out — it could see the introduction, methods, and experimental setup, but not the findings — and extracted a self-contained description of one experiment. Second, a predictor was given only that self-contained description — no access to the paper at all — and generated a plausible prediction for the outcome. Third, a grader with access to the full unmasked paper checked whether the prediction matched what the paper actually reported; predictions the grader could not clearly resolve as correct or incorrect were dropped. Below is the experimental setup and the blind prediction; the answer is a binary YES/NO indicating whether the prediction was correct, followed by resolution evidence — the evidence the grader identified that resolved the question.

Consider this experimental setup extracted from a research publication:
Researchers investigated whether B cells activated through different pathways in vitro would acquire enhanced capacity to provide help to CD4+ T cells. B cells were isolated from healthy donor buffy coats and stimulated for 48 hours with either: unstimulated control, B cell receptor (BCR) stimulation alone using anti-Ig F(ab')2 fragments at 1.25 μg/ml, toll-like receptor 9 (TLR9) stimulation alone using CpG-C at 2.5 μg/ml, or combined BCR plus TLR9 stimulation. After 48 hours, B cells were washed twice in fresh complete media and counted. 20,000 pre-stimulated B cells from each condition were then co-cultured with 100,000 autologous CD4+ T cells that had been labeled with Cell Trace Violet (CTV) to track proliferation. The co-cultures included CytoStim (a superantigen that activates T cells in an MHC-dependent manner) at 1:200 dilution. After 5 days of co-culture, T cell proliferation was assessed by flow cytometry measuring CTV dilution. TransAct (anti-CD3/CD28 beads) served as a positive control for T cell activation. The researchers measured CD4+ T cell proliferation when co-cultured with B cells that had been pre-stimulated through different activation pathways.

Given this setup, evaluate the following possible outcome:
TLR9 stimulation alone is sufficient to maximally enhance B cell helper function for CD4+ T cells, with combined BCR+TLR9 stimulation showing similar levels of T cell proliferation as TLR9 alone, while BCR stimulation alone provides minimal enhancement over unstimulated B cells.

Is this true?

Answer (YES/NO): NO